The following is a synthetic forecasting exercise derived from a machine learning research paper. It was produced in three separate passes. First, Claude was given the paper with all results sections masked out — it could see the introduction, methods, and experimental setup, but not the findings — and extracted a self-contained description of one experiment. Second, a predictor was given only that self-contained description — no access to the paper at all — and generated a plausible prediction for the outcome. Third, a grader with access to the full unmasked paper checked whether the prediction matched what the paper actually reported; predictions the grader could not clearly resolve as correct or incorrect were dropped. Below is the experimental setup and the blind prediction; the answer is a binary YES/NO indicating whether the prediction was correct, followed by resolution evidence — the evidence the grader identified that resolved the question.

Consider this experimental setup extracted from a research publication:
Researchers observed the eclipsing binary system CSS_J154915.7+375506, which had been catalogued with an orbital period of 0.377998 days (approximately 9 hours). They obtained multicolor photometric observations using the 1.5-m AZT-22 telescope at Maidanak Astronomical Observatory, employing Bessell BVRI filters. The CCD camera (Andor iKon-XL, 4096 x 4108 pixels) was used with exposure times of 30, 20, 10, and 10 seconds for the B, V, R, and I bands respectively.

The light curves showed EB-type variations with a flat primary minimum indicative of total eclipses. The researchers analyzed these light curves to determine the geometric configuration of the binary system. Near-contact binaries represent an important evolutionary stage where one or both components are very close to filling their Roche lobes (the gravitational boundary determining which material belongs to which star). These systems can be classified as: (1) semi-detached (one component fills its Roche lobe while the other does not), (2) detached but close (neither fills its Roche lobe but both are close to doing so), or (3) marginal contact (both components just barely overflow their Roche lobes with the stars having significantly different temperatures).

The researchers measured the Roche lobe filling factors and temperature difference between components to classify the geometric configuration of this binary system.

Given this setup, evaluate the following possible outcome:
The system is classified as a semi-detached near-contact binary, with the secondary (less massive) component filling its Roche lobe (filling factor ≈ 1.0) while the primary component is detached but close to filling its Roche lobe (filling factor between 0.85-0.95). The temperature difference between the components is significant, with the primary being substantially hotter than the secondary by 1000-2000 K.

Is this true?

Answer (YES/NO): NO